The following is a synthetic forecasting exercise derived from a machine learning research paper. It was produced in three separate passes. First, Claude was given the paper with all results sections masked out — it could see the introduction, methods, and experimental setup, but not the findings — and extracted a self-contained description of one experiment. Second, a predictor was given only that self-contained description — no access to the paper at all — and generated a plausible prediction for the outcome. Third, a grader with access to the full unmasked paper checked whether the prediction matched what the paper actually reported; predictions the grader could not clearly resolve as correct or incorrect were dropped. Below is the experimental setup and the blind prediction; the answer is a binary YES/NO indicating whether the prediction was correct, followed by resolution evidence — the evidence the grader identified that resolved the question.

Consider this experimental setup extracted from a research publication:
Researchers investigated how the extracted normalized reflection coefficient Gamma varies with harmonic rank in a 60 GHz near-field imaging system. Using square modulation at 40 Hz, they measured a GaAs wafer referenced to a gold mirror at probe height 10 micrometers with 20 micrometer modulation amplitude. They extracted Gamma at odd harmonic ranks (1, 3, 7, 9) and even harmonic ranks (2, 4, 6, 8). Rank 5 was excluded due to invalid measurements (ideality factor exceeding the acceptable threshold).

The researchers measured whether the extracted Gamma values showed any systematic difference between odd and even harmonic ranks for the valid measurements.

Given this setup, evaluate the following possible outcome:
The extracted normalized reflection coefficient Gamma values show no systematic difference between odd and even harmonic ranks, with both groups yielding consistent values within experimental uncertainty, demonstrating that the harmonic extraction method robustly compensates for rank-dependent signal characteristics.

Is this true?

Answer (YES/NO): NO